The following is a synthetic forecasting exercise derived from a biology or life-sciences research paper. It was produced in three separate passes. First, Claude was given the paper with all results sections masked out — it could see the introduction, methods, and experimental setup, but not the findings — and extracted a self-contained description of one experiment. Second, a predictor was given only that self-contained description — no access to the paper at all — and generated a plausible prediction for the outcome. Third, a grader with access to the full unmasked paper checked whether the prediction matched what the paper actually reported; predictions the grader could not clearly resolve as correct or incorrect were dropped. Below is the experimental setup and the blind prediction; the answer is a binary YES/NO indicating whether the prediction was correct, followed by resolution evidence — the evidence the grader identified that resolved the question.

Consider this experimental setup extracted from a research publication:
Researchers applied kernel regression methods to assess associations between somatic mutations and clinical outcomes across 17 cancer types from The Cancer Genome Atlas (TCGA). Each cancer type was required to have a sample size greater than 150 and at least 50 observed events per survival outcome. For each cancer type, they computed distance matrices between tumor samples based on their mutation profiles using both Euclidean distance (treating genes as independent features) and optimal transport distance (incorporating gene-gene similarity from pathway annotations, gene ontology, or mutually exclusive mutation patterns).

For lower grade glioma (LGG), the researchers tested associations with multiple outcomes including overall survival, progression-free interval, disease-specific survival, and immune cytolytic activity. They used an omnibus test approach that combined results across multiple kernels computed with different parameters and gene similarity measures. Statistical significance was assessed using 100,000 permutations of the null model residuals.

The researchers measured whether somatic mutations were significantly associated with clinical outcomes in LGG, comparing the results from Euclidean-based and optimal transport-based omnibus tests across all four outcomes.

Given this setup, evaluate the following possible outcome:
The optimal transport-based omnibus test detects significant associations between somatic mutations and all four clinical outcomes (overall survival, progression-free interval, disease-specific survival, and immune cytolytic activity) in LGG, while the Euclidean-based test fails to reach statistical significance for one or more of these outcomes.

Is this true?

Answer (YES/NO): NO